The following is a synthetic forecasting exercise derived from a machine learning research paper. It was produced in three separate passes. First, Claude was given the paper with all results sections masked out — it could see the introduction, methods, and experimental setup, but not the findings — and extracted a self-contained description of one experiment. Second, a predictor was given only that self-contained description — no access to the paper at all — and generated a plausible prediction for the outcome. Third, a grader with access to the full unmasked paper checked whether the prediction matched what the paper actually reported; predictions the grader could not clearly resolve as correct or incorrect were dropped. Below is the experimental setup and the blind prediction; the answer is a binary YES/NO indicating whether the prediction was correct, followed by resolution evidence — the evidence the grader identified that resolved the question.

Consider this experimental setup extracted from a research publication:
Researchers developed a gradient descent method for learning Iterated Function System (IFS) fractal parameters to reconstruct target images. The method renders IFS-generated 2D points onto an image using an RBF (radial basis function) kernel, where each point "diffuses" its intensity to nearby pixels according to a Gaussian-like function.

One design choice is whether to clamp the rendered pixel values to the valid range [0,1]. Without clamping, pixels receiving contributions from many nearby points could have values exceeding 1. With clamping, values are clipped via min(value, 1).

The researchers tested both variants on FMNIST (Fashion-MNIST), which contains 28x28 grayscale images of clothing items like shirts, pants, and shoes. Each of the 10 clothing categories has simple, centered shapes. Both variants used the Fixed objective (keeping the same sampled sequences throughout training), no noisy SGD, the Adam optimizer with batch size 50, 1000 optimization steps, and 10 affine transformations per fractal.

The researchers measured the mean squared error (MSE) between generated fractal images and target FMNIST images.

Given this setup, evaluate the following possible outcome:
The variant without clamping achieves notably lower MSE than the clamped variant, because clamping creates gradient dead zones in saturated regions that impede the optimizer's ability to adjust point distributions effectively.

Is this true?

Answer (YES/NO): YES